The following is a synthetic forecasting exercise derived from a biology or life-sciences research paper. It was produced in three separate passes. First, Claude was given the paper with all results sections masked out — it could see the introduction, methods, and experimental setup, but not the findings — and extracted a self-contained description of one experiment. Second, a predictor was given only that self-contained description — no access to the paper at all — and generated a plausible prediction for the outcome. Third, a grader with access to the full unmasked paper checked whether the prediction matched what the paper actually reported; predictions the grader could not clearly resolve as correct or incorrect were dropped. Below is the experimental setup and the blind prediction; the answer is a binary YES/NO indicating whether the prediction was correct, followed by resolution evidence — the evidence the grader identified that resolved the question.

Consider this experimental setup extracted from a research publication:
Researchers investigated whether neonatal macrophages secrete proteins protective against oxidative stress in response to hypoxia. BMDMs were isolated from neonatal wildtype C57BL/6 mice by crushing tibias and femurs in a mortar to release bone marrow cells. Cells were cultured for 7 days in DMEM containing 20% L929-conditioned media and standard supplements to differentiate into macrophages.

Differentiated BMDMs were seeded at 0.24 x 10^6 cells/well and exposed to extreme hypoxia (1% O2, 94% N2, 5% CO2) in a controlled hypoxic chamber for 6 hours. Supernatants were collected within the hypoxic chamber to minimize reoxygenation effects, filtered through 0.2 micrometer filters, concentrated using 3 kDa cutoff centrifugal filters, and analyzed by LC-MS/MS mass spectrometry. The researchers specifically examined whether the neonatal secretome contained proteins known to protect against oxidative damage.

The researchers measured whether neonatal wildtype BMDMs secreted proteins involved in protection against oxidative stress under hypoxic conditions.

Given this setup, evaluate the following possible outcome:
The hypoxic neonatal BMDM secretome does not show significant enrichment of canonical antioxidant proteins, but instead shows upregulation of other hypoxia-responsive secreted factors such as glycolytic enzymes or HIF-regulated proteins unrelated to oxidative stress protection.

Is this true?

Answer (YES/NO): NO